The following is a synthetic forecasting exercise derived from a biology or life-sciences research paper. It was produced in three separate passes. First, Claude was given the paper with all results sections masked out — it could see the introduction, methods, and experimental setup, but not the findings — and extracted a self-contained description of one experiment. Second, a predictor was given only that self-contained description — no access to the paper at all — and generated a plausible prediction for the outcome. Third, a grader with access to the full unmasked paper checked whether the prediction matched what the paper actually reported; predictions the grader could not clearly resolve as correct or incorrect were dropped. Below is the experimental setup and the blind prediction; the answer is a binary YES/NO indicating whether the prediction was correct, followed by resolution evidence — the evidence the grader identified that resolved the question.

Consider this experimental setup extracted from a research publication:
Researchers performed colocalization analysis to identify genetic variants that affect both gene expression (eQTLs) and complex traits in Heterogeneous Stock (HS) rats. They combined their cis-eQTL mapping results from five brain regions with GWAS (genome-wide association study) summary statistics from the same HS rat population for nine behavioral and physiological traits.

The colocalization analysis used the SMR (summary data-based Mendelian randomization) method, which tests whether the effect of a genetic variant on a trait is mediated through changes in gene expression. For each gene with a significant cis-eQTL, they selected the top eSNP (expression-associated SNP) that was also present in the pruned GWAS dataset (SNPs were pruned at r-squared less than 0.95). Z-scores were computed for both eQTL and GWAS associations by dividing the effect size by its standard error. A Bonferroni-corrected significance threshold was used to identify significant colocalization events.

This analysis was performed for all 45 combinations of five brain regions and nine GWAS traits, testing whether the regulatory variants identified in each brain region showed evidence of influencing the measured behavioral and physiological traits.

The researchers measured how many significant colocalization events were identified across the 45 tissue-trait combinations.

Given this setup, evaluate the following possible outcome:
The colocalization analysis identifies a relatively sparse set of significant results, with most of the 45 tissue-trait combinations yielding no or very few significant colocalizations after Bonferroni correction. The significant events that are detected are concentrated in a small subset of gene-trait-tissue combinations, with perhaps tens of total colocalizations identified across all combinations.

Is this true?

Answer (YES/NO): YES